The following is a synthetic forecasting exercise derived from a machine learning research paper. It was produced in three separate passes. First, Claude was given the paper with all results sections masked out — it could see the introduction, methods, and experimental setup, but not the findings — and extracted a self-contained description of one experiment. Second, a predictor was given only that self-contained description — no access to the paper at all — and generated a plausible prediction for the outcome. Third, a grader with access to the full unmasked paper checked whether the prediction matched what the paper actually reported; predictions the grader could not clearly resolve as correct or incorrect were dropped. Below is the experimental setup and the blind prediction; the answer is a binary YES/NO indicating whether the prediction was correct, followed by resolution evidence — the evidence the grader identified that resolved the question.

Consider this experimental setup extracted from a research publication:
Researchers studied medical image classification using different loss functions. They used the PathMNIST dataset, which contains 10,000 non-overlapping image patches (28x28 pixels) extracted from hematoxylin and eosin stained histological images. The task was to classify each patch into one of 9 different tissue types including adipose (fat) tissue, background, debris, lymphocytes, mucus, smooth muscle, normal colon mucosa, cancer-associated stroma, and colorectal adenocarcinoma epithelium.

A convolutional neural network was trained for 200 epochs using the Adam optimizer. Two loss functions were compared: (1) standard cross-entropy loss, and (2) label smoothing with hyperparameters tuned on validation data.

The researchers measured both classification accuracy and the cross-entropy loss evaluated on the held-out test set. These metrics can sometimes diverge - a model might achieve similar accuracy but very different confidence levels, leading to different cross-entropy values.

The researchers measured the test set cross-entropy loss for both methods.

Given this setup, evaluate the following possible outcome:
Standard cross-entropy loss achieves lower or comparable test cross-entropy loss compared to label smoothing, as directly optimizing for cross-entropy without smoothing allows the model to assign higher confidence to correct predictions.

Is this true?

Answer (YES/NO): NO